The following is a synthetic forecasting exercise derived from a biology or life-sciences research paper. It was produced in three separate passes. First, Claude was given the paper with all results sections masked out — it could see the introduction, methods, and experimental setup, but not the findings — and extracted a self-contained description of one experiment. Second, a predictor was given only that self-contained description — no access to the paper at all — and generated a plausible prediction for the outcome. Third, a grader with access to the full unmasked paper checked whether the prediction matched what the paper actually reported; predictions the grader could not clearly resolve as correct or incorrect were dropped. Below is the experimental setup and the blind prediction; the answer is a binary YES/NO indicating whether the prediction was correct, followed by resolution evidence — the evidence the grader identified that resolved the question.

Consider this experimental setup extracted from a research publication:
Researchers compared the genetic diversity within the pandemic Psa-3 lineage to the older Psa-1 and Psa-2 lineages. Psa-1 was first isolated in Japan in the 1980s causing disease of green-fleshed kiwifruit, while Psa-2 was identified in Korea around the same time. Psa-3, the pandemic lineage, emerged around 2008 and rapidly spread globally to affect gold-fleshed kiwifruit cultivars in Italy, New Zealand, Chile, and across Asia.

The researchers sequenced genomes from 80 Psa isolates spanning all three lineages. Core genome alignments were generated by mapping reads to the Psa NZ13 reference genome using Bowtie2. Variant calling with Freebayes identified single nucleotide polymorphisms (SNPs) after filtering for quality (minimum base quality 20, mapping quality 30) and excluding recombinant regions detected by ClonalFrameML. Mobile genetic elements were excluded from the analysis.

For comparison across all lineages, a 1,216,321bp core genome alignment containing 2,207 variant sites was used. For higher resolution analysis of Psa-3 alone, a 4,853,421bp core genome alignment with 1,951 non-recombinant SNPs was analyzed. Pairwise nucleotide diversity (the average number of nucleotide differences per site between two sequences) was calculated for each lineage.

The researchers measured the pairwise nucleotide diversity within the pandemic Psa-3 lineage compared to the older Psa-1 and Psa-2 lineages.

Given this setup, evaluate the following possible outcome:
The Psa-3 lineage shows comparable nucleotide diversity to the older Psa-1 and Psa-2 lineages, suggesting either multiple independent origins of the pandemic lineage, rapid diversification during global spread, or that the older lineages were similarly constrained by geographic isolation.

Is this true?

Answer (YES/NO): NO